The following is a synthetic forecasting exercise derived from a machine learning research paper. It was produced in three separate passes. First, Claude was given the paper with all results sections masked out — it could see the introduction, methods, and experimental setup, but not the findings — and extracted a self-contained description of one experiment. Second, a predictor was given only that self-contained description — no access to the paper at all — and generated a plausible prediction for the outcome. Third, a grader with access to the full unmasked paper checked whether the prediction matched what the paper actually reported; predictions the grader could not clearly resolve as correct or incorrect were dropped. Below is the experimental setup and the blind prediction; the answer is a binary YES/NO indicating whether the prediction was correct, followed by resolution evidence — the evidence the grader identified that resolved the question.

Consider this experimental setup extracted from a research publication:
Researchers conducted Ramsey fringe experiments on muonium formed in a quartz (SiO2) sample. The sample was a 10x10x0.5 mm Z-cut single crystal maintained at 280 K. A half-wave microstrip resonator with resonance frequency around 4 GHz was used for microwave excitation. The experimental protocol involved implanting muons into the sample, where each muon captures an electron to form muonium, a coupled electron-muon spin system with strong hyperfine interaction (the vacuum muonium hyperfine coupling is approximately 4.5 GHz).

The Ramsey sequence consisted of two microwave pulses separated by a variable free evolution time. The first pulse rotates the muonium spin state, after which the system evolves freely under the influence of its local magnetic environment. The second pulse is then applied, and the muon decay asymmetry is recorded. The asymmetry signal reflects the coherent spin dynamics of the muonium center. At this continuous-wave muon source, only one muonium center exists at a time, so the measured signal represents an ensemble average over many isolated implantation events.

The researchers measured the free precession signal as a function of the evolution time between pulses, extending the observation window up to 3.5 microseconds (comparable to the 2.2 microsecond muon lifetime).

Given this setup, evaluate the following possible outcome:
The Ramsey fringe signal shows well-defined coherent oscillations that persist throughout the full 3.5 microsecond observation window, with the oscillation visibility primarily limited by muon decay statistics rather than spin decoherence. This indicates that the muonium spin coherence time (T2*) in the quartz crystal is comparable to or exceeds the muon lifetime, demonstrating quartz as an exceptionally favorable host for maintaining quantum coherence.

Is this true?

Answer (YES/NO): YES